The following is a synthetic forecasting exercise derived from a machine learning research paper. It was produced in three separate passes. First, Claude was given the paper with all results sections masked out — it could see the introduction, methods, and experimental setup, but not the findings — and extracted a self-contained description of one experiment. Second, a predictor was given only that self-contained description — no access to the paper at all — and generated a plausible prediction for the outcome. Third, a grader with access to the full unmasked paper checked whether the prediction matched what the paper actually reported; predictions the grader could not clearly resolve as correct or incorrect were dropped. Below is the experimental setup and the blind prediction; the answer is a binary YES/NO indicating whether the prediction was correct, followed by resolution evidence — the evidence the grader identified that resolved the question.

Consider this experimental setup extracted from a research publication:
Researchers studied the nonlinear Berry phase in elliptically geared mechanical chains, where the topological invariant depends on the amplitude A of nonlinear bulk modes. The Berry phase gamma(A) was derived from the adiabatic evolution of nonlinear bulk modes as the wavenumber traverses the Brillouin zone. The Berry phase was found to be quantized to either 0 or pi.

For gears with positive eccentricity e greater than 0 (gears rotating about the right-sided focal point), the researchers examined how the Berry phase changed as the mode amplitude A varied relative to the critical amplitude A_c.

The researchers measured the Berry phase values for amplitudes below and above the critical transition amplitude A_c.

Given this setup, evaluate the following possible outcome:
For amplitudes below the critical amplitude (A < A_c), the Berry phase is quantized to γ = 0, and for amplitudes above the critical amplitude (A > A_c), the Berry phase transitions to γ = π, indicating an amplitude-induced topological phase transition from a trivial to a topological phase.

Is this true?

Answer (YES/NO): NO